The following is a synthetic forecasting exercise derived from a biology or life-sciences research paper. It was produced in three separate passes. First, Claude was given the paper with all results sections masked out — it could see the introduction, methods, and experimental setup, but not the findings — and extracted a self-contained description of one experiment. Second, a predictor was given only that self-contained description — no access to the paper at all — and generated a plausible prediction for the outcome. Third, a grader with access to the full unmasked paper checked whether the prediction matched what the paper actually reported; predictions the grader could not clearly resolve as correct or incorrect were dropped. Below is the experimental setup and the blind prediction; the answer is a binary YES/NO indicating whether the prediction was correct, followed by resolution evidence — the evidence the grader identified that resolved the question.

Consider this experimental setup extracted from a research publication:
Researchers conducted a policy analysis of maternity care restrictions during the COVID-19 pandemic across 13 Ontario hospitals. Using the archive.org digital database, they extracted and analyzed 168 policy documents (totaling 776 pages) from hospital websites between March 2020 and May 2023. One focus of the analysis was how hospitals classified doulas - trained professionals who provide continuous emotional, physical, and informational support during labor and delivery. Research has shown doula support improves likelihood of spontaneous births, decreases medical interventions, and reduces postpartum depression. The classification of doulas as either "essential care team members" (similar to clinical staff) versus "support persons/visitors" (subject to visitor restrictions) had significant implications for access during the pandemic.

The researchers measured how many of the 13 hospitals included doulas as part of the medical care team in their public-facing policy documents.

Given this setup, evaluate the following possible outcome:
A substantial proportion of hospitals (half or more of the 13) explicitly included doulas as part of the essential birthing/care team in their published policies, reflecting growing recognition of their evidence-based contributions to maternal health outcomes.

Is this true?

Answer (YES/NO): NO